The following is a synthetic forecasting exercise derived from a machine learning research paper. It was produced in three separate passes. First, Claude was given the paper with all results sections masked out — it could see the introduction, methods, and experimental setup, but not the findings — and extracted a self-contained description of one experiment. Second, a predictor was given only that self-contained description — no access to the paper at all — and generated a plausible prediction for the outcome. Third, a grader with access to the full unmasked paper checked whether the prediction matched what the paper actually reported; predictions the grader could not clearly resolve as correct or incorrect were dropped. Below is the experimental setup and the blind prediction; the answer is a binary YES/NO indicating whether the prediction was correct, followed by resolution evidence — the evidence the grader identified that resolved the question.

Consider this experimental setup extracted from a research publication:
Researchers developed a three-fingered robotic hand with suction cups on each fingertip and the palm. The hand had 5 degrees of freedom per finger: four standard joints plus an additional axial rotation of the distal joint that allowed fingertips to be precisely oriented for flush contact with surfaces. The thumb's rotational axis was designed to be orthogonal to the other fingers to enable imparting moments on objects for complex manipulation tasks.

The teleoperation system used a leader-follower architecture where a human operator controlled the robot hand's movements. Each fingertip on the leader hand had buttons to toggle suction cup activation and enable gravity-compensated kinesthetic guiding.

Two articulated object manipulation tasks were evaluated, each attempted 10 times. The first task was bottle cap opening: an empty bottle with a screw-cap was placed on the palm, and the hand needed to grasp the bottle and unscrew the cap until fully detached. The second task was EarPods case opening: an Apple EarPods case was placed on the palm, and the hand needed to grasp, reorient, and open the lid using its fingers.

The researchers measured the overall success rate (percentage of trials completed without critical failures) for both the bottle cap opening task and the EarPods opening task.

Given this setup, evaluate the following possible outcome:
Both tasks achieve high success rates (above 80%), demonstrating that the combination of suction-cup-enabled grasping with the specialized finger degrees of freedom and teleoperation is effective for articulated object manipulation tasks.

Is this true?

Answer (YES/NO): NO